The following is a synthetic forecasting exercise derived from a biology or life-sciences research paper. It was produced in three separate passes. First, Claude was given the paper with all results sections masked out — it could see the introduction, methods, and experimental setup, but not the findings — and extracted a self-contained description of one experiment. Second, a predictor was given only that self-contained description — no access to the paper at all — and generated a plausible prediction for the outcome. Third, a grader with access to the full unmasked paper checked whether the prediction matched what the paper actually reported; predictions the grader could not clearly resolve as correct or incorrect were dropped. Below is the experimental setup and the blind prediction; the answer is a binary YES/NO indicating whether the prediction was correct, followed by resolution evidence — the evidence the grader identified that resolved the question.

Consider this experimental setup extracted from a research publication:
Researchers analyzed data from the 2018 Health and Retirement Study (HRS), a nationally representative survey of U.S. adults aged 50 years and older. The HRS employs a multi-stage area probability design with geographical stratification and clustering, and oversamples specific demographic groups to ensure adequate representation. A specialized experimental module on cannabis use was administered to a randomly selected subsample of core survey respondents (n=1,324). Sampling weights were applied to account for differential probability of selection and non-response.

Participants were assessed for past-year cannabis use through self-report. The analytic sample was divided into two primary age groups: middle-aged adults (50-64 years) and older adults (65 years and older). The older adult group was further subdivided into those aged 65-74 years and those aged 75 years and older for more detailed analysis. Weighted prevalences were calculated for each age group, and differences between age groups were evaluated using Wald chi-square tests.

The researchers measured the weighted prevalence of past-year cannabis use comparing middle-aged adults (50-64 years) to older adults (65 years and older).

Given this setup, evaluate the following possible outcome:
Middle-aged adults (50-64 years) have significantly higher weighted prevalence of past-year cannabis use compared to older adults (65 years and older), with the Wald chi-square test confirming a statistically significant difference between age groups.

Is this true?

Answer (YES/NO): YES